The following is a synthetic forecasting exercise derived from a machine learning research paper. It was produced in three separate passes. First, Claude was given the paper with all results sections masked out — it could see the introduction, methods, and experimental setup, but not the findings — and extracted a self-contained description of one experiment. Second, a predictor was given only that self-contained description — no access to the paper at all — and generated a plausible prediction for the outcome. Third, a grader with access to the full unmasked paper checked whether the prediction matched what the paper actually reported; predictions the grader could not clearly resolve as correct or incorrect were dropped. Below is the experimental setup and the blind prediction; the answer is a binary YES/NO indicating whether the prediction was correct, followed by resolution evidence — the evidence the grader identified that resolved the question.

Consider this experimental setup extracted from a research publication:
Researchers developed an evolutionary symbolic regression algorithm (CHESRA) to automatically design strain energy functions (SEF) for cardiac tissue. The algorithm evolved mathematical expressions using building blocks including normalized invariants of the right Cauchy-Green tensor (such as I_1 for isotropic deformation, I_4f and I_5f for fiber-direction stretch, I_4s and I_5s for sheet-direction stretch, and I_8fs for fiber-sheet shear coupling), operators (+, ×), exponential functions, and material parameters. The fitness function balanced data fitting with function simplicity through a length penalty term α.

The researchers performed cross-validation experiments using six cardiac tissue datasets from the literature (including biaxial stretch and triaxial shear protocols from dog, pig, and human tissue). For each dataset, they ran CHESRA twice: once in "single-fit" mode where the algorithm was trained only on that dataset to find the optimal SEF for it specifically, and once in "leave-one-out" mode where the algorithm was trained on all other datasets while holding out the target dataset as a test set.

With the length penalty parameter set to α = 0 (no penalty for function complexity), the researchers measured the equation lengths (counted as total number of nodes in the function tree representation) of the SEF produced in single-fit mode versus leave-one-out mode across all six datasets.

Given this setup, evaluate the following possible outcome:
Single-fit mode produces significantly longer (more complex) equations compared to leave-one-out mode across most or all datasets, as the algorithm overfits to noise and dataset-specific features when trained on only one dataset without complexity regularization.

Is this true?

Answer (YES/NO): NO